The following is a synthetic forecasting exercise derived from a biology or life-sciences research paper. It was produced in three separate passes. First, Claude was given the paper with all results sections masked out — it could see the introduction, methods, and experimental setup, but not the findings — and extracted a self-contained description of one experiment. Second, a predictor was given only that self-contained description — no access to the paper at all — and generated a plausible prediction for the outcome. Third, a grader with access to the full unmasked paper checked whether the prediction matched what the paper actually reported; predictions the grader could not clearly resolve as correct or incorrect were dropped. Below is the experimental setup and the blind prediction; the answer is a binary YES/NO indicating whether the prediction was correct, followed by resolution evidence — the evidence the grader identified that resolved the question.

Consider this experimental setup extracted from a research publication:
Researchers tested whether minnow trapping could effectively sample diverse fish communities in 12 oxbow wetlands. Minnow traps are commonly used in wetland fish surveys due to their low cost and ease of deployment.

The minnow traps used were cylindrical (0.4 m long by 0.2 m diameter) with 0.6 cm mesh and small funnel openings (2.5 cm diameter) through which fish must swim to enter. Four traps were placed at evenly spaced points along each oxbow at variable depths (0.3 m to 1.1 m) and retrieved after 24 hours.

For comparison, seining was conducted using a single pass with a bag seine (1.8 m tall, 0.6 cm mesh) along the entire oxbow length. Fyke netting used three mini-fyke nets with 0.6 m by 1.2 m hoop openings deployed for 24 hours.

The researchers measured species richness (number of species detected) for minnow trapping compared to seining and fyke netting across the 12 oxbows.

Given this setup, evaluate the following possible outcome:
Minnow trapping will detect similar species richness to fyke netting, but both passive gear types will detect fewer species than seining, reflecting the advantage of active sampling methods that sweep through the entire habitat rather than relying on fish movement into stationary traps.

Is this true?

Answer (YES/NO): NO